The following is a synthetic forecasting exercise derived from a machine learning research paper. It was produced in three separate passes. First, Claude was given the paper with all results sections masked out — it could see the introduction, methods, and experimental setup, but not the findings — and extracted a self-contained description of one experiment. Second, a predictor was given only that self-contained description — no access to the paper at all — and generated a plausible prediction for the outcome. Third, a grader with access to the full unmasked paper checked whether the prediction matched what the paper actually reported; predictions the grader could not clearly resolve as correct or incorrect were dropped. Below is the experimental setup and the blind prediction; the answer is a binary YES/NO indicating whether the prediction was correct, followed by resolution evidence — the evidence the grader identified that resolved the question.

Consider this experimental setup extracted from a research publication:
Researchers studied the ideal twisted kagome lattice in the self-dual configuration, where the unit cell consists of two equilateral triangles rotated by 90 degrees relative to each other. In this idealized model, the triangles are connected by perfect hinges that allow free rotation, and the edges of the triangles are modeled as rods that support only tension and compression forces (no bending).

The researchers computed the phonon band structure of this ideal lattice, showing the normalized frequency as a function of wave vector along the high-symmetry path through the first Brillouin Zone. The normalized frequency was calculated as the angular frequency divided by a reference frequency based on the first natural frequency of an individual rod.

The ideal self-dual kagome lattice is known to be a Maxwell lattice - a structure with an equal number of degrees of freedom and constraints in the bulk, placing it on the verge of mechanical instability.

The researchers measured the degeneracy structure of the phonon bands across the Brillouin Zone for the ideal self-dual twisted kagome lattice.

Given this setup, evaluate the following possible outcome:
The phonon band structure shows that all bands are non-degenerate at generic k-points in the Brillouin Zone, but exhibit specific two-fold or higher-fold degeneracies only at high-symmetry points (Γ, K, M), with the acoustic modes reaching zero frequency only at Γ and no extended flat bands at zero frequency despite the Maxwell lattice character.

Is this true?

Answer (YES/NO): NO